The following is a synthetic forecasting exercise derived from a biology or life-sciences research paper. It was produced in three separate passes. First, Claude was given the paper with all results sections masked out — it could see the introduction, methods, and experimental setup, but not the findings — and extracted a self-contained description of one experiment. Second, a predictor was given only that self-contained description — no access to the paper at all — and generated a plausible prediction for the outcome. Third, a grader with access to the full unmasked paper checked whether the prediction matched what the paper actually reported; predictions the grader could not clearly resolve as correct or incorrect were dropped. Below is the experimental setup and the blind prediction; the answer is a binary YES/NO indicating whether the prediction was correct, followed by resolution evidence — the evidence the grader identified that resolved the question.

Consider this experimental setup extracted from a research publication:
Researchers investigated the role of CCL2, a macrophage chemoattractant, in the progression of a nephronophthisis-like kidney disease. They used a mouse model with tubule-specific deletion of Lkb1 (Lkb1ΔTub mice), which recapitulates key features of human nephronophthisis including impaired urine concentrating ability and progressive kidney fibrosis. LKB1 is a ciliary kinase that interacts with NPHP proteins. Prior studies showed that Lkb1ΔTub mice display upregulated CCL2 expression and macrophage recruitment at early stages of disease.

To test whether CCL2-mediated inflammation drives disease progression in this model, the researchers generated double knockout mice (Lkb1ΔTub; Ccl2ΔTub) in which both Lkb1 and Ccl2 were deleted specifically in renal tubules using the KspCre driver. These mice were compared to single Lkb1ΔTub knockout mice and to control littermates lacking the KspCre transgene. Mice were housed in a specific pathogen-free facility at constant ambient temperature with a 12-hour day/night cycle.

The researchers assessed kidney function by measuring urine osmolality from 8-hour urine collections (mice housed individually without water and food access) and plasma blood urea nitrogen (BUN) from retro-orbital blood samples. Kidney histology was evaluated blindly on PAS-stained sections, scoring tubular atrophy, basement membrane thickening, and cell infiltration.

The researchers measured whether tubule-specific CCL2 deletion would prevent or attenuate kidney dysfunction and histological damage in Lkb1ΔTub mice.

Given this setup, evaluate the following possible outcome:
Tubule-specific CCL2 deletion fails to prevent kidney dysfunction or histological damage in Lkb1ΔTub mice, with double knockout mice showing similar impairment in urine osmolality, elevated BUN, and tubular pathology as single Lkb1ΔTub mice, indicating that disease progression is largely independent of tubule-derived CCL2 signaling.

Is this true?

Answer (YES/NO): YES